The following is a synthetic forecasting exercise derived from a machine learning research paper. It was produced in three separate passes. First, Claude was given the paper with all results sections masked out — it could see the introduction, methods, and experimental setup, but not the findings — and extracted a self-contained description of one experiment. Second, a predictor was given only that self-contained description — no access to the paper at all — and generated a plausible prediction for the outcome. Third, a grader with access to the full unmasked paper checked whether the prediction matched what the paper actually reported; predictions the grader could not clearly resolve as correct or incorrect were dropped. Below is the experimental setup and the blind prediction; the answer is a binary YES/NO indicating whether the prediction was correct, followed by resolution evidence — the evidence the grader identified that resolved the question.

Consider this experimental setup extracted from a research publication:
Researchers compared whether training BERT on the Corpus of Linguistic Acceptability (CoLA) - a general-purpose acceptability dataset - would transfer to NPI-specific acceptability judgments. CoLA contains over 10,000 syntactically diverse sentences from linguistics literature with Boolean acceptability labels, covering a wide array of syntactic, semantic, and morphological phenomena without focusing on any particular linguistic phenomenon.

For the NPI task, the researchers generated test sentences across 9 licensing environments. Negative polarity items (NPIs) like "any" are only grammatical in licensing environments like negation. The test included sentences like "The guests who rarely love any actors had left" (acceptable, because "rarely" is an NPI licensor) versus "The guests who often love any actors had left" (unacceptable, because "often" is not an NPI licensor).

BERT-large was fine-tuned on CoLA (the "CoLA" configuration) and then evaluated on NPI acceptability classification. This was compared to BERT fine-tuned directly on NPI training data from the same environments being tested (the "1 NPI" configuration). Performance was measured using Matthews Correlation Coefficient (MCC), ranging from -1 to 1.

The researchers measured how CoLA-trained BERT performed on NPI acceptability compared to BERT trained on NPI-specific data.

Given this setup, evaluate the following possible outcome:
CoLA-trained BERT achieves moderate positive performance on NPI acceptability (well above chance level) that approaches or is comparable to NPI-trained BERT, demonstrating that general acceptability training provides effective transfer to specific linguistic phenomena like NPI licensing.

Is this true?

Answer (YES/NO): NO